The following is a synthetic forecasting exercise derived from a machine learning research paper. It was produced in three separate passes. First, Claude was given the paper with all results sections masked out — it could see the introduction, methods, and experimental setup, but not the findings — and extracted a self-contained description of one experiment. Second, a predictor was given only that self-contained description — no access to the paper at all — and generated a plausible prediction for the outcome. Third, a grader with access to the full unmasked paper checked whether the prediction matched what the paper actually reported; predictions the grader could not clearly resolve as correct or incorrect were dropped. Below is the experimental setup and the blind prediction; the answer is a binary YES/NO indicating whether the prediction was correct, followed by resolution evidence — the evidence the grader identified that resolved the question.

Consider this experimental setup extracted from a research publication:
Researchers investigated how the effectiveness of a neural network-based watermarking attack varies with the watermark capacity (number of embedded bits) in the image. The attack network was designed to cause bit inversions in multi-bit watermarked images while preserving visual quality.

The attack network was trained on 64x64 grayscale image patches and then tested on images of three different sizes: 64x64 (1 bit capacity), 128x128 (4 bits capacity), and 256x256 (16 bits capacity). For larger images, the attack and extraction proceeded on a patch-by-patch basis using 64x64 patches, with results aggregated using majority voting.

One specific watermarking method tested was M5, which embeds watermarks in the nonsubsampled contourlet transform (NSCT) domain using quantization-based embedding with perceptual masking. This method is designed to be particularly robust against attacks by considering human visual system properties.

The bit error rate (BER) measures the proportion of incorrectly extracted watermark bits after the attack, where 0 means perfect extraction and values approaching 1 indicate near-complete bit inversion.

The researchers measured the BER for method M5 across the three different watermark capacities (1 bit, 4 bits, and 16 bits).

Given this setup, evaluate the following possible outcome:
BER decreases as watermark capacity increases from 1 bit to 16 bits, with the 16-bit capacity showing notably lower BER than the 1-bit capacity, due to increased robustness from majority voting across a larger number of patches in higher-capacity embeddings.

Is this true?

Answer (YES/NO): YES